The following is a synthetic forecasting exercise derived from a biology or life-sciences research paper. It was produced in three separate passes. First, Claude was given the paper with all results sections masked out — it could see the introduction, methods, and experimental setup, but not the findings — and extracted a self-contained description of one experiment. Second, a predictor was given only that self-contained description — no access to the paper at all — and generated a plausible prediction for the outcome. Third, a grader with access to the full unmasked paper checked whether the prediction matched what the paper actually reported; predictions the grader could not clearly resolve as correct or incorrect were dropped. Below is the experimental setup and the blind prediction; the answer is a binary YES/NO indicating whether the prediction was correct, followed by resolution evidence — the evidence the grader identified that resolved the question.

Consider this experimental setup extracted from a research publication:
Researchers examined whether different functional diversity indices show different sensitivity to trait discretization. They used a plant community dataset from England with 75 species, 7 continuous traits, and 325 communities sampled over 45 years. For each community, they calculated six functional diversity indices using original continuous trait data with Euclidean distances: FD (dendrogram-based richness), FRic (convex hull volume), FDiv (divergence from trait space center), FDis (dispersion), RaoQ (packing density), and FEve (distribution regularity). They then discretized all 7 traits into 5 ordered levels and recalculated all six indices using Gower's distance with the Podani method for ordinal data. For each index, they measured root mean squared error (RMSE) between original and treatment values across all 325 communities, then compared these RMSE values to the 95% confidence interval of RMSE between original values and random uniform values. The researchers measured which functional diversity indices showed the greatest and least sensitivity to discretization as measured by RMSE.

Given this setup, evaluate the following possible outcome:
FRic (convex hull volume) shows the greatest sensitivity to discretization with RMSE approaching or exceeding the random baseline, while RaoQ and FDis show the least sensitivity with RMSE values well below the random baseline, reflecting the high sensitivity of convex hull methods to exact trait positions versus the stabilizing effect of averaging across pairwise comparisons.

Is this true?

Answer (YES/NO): NO